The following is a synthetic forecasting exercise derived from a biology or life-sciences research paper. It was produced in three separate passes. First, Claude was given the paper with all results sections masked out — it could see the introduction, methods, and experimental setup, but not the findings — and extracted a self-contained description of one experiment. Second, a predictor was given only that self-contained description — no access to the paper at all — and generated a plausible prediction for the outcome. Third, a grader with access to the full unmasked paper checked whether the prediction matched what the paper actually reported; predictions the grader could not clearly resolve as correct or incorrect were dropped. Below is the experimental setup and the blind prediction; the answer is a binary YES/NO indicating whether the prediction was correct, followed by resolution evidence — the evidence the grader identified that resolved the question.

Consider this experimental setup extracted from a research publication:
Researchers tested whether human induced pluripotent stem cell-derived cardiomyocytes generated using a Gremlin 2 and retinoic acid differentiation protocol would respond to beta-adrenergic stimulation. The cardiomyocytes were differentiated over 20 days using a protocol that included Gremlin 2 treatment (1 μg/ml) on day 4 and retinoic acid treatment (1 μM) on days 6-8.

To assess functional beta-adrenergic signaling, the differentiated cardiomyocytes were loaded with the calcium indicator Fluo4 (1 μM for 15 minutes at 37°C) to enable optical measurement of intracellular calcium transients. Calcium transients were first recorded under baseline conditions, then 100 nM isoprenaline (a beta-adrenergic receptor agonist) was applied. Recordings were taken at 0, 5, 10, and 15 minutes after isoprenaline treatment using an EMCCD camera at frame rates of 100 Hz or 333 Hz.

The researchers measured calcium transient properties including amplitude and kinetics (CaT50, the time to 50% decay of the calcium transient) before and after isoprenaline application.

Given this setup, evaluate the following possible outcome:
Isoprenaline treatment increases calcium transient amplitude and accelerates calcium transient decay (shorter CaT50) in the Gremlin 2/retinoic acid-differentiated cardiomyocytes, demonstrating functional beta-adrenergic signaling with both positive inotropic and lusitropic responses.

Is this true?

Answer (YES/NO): NO